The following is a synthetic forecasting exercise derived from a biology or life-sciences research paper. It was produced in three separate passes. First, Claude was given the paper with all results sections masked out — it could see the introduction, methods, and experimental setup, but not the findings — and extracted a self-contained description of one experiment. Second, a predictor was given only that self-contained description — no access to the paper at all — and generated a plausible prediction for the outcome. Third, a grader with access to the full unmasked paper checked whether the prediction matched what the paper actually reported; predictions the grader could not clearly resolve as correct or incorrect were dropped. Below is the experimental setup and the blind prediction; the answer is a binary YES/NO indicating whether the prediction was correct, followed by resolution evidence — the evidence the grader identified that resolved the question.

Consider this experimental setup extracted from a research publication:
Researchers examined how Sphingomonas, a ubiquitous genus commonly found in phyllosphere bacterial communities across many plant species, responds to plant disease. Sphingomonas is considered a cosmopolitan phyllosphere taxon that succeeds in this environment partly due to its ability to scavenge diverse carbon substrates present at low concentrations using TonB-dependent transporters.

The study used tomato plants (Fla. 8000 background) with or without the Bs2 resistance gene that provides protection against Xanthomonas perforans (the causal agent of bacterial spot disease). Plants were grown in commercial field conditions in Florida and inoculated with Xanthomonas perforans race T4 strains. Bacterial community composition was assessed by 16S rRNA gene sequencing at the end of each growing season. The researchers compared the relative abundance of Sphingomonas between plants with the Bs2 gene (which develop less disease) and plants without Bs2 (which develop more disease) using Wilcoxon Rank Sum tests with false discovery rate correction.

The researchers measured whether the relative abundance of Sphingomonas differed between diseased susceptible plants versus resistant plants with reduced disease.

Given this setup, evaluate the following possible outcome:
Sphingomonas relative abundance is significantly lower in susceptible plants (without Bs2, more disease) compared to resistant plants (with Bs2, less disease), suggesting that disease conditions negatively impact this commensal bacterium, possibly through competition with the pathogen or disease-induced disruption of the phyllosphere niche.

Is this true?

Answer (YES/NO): YES